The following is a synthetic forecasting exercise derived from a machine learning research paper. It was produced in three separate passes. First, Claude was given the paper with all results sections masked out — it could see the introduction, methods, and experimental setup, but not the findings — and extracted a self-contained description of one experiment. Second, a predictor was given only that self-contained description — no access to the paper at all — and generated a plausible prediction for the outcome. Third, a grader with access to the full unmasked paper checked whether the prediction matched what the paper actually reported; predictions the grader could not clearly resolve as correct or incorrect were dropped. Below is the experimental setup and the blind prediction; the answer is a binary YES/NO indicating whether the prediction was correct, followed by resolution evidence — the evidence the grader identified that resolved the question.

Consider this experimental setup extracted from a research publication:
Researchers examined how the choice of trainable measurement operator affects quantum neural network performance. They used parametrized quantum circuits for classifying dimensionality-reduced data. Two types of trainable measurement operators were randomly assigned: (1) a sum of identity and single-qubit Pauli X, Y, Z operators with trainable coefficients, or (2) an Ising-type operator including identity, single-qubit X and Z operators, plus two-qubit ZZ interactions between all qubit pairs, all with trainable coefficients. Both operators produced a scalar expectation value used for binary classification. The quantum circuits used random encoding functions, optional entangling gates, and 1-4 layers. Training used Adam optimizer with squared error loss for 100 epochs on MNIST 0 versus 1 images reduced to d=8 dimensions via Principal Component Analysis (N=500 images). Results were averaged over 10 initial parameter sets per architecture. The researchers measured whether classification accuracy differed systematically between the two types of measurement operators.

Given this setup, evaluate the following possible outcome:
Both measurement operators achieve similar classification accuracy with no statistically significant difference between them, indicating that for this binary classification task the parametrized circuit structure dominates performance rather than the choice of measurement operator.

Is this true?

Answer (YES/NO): YES